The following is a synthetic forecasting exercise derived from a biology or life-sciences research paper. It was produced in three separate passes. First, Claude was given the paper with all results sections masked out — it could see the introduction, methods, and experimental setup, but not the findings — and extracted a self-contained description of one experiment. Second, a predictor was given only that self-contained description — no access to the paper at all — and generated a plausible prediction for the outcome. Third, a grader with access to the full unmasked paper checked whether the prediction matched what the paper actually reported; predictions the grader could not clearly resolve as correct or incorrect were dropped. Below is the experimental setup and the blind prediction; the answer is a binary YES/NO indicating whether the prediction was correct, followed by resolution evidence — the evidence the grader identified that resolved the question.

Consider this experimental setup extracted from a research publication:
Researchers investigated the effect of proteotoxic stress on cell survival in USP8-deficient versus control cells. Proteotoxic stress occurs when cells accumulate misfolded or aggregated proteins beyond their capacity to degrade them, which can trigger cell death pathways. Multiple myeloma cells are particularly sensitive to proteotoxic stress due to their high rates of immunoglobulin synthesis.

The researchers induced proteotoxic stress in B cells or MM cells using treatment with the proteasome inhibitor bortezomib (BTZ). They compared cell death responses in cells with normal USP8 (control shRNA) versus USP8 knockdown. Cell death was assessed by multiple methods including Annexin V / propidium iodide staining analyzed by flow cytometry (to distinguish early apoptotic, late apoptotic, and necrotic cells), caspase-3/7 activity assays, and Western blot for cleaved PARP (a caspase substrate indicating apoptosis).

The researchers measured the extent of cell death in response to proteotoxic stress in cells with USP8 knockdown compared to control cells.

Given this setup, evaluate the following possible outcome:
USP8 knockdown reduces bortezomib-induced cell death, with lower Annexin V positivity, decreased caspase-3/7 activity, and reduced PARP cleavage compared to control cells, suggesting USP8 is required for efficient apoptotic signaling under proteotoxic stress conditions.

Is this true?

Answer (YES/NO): NO